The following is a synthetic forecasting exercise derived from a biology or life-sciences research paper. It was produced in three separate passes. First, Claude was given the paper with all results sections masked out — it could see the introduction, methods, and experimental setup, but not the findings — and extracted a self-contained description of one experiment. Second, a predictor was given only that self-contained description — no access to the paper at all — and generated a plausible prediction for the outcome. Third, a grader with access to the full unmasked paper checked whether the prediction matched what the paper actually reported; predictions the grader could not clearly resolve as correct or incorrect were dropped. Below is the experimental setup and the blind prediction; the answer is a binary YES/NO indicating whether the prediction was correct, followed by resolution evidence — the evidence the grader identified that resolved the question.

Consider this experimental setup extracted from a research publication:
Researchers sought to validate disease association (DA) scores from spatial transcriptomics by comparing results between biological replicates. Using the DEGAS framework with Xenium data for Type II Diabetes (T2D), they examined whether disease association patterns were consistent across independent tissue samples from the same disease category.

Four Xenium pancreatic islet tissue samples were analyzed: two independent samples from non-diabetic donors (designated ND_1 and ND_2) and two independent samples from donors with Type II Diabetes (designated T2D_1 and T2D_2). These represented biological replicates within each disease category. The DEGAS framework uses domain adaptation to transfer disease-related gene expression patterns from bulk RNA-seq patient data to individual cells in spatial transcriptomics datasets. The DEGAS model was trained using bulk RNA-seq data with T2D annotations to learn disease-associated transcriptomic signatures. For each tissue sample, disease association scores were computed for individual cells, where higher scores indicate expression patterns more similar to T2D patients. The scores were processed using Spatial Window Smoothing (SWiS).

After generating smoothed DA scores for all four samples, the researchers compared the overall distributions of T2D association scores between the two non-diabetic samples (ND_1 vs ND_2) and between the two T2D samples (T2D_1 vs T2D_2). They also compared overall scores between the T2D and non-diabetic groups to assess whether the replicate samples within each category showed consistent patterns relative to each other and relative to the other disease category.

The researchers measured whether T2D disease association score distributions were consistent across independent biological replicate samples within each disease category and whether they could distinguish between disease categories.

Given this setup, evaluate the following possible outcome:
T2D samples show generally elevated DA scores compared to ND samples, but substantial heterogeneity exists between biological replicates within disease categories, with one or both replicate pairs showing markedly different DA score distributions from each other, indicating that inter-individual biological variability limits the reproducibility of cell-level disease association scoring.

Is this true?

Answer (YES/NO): NO